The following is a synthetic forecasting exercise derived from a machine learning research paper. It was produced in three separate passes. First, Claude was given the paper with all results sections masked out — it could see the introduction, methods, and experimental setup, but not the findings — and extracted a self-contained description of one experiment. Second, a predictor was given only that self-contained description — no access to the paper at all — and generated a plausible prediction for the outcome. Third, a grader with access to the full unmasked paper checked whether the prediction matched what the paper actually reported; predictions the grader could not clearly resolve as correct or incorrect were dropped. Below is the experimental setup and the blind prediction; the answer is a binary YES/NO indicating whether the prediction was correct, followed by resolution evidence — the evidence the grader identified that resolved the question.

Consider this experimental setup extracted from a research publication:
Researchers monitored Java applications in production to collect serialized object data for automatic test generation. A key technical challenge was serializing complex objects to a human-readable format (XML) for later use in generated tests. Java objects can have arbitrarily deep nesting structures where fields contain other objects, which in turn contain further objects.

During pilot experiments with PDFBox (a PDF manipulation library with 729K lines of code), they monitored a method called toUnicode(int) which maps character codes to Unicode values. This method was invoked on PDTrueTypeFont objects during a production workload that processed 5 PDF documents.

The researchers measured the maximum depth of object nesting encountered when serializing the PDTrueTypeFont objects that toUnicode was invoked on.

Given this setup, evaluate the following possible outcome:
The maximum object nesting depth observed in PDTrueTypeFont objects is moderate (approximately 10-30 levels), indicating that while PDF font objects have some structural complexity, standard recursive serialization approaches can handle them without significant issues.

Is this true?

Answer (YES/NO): YES